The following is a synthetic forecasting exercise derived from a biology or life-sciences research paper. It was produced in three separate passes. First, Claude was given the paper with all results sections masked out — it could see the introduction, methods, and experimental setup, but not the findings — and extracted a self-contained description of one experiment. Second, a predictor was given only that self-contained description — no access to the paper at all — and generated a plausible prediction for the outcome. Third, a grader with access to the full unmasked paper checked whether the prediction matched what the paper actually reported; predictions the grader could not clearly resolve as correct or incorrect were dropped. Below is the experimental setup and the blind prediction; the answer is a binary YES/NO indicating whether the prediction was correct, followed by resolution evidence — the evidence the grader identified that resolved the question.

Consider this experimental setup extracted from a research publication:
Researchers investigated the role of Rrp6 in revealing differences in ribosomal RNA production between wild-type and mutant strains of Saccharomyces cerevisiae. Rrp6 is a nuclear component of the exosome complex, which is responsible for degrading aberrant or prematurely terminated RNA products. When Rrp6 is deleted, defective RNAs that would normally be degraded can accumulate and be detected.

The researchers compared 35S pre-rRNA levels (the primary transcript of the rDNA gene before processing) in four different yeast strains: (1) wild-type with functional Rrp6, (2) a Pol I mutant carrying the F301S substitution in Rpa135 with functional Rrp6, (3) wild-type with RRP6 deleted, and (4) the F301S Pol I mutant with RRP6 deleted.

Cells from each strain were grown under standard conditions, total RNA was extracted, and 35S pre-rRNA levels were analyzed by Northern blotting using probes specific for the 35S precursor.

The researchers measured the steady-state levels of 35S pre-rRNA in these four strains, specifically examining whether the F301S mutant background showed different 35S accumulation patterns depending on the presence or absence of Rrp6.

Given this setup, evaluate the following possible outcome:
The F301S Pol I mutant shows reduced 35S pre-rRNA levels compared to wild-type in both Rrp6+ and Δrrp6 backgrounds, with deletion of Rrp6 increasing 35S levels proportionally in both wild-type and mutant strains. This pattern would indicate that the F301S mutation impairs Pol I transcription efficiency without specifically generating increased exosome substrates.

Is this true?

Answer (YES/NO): NO